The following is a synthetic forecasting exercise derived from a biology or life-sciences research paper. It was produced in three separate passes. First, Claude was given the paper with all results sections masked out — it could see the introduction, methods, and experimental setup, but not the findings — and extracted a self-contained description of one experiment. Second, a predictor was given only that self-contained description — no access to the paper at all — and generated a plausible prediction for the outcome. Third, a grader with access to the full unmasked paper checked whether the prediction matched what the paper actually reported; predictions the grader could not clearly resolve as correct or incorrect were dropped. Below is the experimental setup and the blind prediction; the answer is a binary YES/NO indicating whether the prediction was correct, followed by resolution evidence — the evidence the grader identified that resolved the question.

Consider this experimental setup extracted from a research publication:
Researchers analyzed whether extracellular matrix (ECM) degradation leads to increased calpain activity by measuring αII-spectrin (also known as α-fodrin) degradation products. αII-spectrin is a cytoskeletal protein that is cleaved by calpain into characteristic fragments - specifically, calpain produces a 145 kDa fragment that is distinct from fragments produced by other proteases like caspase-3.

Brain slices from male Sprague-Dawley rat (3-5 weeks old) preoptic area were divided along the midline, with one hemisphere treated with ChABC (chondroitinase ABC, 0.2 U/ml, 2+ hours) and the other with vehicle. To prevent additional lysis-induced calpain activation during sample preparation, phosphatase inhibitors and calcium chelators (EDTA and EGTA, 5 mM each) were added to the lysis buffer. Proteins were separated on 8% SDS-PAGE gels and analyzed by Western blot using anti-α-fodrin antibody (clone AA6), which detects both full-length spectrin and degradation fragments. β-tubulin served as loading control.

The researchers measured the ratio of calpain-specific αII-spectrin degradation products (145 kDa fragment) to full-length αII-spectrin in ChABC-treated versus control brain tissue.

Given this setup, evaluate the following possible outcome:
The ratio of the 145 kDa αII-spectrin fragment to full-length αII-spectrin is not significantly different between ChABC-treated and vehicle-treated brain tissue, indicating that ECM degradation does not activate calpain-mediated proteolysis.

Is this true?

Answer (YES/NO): NO